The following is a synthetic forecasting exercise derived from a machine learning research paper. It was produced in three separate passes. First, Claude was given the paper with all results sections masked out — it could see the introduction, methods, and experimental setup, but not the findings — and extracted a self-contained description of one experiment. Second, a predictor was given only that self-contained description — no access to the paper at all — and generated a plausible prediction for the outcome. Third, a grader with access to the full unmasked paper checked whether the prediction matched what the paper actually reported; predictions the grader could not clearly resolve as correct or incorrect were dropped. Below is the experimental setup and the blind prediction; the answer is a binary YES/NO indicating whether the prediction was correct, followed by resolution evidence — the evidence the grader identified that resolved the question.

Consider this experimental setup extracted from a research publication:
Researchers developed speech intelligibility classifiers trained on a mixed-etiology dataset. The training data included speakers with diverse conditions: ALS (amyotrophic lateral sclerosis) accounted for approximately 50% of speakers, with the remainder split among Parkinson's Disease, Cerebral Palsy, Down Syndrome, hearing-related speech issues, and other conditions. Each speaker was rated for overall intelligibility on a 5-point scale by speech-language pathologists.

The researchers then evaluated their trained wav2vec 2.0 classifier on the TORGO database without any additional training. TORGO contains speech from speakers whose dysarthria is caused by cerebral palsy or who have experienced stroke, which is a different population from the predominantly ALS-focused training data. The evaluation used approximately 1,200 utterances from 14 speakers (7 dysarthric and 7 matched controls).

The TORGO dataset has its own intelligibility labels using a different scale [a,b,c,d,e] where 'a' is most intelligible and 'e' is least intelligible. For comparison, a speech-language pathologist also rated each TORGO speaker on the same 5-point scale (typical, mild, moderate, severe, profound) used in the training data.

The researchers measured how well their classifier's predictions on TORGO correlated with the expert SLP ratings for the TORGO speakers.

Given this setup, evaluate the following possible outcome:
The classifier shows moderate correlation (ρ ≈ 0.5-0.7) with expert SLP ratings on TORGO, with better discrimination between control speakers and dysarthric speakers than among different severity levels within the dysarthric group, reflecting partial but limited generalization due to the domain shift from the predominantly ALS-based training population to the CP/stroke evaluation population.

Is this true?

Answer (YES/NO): NO